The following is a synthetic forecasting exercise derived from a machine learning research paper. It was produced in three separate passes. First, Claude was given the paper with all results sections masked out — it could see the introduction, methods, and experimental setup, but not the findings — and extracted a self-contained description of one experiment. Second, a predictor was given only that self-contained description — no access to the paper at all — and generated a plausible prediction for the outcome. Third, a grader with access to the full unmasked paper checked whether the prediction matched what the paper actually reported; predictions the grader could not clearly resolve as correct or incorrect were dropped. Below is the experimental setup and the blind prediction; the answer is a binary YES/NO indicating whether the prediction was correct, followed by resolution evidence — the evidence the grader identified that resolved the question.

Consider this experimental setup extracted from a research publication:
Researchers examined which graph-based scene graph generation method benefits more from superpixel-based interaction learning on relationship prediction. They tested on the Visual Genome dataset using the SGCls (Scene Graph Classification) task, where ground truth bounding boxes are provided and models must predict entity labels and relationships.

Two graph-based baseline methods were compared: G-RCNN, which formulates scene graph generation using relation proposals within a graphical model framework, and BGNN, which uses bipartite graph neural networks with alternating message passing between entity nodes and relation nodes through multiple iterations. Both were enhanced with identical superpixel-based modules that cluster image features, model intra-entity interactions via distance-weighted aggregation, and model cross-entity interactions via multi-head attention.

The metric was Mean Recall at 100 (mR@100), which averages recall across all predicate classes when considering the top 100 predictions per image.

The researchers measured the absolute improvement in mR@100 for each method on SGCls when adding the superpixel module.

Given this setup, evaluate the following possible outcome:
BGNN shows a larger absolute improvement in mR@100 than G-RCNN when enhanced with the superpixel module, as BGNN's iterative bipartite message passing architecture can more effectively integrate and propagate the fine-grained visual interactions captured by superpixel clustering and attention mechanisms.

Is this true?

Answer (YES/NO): YES